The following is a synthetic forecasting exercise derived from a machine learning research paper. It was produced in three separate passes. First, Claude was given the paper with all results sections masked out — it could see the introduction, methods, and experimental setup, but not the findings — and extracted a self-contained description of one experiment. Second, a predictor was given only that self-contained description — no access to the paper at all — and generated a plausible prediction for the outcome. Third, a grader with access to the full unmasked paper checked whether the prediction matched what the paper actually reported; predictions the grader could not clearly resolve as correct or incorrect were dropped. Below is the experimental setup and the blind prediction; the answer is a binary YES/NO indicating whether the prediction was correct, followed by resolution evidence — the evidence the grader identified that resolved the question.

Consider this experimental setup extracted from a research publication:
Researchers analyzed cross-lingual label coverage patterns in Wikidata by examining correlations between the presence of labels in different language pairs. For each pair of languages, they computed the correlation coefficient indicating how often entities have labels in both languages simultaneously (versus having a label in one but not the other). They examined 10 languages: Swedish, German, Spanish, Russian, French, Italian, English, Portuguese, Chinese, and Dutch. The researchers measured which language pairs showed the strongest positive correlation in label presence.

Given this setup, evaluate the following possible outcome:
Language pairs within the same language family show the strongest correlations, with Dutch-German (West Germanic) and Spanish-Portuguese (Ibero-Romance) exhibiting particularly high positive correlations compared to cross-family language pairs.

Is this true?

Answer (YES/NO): NO